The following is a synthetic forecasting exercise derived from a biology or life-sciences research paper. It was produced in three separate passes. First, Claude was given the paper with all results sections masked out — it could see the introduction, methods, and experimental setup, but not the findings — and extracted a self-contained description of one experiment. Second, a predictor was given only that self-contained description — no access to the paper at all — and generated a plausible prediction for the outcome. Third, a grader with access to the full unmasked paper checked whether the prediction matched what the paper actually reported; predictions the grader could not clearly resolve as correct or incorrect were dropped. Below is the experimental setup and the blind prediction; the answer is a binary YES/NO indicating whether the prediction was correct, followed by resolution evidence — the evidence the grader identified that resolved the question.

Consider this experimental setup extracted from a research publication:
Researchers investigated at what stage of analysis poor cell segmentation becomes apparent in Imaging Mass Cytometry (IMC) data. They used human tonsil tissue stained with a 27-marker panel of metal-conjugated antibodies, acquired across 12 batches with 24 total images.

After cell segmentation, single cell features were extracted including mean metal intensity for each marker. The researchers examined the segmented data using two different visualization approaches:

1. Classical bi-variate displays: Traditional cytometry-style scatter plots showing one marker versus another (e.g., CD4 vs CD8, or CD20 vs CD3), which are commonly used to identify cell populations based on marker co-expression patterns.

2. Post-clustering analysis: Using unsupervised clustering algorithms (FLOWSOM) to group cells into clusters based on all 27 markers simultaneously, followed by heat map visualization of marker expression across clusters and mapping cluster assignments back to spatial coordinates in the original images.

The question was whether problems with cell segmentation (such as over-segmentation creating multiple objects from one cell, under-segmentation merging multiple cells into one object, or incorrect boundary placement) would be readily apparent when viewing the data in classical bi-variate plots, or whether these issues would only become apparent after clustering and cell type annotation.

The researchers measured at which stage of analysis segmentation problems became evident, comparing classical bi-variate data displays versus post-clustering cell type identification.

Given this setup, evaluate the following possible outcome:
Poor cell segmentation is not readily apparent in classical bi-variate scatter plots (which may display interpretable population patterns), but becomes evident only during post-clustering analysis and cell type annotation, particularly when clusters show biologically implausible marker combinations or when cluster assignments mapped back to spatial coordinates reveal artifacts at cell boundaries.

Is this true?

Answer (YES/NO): YES